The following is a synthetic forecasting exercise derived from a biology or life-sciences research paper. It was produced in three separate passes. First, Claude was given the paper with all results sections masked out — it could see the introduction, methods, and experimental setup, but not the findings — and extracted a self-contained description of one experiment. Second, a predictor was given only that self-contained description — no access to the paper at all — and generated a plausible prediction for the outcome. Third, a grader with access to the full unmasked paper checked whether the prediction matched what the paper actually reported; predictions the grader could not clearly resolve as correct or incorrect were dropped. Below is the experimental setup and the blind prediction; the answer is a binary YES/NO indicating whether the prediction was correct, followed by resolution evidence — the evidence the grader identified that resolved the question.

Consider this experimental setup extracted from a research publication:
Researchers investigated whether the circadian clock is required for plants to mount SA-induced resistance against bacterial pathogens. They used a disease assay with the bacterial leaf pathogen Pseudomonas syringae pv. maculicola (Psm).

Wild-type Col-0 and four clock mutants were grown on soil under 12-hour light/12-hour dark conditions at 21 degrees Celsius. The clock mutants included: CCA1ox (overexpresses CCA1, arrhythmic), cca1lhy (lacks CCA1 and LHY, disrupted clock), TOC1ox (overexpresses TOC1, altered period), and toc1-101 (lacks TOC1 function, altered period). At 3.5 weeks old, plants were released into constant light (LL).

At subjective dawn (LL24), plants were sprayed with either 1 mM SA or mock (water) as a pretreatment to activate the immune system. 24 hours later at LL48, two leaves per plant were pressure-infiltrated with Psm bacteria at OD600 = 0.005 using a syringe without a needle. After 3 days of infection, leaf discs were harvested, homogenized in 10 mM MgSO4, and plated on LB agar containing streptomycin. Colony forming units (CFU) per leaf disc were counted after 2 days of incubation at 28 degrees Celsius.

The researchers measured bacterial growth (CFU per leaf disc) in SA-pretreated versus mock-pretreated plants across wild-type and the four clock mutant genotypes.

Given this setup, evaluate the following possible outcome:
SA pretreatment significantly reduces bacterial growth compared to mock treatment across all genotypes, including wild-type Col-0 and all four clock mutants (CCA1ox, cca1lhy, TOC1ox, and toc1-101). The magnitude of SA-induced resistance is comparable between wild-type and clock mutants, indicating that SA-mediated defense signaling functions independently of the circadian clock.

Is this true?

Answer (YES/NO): NO